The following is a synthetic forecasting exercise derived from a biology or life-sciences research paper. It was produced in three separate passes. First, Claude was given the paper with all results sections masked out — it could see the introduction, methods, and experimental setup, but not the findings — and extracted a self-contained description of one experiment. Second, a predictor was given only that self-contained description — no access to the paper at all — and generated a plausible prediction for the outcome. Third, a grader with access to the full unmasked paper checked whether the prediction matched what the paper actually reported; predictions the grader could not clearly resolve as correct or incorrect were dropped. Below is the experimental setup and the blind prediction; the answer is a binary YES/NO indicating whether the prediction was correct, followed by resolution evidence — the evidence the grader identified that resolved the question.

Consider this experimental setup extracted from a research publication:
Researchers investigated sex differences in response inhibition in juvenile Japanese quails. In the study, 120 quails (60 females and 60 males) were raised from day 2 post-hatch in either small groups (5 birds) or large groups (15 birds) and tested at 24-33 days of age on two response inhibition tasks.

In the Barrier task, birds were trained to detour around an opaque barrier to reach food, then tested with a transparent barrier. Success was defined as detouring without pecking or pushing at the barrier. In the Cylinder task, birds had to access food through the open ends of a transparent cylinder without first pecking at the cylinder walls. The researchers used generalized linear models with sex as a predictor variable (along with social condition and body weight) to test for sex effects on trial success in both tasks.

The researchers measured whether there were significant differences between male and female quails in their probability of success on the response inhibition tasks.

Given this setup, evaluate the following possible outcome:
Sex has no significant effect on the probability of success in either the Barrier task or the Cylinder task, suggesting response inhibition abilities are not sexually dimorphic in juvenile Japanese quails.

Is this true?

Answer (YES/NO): YES